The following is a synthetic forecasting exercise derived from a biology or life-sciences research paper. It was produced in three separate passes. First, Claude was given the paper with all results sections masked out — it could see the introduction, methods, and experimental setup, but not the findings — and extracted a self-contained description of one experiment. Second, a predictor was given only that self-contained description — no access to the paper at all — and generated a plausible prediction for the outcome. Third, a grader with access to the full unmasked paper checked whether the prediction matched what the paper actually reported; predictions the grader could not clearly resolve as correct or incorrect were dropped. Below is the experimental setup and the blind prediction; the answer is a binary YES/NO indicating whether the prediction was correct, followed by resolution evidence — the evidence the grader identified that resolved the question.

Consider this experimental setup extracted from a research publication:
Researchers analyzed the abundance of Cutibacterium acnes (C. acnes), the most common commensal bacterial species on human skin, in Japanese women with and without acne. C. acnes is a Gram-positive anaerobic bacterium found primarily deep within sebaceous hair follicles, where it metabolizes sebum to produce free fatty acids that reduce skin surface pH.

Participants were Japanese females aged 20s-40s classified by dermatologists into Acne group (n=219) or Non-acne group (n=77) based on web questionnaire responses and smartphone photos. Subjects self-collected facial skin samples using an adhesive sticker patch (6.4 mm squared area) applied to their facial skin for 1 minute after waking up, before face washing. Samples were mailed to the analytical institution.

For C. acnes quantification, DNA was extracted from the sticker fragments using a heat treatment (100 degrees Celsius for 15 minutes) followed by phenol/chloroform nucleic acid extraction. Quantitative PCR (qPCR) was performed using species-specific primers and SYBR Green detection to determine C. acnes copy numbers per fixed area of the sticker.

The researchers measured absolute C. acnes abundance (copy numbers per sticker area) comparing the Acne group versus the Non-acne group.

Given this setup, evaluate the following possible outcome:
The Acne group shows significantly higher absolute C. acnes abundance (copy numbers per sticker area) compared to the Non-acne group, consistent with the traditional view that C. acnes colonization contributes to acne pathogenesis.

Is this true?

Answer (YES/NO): NO